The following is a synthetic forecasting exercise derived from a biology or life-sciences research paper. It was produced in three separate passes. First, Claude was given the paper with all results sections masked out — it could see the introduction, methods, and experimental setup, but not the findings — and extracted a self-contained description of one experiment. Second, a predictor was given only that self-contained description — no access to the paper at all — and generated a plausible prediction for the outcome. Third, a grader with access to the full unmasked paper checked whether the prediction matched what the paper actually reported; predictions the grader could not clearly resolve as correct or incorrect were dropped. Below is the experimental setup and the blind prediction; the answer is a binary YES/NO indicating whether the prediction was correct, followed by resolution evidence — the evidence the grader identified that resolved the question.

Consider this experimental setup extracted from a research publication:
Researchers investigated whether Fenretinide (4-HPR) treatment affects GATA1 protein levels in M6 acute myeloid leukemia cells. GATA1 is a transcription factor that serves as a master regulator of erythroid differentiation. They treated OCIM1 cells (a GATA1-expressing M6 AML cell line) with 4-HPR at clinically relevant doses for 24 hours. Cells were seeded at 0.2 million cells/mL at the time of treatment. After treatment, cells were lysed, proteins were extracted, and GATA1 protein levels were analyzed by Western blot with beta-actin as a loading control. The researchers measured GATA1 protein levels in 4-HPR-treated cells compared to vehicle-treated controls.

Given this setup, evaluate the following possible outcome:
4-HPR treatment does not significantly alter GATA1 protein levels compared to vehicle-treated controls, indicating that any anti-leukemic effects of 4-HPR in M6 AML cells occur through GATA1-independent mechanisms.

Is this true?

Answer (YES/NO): NO